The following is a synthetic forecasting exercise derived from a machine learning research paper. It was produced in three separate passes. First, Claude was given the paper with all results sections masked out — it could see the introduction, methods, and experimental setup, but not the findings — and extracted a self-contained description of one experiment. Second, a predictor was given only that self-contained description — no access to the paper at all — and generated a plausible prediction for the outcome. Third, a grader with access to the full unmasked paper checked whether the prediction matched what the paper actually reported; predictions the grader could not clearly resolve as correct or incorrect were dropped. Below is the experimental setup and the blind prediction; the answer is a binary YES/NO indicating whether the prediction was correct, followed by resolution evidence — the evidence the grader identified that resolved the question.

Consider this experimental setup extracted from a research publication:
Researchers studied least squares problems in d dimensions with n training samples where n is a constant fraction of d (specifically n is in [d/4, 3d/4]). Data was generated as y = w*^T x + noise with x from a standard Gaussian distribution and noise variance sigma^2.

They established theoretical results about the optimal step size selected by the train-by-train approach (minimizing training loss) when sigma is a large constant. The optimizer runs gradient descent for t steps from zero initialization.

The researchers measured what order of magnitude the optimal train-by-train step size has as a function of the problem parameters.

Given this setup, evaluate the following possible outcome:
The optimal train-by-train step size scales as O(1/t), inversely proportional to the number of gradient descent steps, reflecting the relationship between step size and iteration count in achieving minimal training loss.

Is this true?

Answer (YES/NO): NO